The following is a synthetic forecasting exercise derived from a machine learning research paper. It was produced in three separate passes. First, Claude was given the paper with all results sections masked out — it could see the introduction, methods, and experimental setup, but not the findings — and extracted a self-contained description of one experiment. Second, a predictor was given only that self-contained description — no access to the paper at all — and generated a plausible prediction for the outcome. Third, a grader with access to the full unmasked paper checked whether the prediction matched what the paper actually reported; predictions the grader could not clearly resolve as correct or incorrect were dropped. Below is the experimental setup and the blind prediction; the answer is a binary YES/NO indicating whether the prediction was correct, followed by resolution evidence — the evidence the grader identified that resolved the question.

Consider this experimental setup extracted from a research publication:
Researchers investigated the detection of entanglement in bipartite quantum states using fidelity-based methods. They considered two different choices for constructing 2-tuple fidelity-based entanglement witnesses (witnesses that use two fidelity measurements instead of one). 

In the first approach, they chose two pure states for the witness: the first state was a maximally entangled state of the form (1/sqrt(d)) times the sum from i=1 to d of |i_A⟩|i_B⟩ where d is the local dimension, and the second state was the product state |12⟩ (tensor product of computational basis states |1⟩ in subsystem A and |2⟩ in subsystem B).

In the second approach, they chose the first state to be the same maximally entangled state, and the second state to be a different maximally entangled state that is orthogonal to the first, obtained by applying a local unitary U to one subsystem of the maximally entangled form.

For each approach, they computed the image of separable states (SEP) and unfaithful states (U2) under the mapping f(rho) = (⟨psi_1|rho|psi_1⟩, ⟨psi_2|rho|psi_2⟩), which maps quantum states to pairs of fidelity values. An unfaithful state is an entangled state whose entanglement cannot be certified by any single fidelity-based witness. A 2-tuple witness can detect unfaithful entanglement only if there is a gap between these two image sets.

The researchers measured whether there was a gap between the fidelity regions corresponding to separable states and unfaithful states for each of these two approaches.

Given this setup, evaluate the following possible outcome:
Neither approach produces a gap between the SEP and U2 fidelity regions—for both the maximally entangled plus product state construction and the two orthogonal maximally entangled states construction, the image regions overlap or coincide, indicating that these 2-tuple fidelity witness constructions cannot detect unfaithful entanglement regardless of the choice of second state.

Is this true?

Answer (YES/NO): NO